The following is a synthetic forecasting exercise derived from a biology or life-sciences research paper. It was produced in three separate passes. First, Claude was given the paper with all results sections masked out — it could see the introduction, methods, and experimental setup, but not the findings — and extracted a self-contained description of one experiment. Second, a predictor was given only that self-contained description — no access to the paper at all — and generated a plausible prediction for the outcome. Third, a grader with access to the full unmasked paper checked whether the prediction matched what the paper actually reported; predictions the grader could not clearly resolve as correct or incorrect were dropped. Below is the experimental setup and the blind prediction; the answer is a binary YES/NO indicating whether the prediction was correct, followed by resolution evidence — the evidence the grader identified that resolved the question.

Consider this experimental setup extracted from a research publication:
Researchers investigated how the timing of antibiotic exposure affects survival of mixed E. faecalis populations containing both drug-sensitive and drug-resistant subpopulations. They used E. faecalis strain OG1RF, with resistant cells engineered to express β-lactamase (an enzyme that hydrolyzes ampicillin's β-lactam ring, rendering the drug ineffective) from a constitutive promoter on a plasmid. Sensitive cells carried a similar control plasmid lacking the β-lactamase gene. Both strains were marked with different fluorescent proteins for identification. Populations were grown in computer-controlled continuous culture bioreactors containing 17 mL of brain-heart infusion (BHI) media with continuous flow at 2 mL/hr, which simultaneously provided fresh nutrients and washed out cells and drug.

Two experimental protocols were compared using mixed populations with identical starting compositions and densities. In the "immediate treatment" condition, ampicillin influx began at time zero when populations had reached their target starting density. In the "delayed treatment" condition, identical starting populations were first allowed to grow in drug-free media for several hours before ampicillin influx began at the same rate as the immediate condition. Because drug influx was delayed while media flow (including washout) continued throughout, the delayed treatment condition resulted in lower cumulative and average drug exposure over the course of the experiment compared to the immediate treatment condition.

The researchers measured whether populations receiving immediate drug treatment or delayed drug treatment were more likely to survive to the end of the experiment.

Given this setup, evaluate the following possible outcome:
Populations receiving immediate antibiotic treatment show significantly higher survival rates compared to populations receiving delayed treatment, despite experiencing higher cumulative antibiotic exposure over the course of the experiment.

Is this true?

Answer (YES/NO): YES